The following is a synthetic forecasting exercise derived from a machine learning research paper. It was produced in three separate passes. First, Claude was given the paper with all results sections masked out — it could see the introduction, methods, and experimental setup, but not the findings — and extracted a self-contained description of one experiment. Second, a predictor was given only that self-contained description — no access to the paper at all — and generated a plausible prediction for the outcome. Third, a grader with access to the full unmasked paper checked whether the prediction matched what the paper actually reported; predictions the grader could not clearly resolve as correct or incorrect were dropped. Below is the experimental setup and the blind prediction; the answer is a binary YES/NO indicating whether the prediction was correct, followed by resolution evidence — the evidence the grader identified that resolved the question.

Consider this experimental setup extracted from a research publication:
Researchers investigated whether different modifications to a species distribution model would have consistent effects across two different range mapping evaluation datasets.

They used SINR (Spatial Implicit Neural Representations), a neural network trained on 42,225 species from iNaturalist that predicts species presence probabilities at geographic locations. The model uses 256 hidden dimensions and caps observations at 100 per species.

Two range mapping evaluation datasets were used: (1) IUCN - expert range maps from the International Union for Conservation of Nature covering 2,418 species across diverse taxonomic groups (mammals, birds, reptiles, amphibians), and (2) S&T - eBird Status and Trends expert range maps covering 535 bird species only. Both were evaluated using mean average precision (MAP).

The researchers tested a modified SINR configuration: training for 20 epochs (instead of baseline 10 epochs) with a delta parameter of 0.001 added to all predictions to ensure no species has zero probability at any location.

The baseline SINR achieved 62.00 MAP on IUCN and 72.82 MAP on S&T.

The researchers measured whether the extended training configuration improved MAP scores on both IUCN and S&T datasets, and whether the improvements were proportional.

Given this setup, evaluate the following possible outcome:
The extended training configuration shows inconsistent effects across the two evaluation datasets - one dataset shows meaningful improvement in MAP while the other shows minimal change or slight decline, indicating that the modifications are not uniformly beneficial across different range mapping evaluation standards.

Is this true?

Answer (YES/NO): NO